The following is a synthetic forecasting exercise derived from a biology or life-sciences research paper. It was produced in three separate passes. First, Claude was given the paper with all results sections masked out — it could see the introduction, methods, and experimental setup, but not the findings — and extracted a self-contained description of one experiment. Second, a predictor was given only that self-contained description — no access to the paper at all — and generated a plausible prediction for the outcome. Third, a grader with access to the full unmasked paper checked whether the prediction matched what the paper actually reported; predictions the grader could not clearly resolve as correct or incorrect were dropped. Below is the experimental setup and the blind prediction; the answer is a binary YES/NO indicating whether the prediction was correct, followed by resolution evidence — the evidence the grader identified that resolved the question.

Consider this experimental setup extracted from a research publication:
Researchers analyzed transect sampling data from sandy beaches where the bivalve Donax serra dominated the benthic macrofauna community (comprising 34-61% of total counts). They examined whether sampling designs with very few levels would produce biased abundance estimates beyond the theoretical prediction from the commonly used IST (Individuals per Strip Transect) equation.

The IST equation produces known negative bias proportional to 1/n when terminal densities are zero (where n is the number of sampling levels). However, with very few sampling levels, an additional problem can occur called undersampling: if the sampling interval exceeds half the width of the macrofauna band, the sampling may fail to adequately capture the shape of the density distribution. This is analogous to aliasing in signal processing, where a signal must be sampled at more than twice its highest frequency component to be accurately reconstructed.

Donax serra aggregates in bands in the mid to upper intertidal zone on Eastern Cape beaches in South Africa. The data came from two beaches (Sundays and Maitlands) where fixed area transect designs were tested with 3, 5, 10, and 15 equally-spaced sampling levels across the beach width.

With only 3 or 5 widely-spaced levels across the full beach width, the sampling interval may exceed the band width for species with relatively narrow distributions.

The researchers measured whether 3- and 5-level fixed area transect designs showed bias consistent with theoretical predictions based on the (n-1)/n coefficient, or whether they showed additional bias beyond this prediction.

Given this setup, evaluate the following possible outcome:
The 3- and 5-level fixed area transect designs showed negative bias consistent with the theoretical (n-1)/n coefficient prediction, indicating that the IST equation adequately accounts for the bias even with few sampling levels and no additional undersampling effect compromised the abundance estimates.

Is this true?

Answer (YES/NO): NO